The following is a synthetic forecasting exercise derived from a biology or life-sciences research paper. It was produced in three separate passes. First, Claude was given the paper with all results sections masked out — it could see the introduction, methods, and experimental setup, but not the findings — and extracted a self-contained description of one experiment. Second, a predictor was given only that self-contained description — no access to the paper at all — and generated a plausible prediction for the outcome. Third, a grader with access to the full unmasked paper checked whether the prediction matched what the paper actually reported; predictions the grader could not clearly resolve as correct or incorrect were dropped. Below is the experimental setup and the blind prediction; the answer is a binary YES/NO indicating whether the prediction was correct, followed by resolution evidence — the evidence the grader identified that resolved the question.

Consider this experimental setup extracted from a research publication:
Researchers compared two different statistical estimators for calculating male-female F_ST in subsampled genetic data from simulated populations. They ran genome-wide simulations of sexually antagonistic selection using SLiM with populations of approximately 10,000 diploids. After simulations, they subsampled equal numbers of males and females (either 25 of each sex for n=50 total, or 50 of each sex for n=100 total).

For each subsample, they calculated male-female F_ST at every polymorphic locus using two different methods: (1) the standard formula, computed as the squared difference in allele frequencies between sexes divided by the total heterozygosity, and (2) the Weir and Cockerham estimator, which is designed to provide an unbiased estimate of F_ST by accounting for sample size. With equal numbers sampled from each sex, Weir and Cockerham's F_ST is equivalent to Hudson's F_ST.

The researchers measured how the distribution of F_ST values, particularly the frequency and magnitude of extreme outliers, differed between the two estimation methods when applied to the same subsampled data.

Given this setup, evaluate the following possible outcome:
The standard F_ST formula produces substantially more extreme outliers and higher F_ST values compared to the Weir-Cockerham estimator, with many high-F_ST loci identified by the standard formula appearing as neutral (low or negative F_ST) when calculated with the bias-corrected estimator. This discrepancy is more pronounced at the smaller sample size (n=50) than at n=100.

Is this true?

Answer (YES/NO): NO